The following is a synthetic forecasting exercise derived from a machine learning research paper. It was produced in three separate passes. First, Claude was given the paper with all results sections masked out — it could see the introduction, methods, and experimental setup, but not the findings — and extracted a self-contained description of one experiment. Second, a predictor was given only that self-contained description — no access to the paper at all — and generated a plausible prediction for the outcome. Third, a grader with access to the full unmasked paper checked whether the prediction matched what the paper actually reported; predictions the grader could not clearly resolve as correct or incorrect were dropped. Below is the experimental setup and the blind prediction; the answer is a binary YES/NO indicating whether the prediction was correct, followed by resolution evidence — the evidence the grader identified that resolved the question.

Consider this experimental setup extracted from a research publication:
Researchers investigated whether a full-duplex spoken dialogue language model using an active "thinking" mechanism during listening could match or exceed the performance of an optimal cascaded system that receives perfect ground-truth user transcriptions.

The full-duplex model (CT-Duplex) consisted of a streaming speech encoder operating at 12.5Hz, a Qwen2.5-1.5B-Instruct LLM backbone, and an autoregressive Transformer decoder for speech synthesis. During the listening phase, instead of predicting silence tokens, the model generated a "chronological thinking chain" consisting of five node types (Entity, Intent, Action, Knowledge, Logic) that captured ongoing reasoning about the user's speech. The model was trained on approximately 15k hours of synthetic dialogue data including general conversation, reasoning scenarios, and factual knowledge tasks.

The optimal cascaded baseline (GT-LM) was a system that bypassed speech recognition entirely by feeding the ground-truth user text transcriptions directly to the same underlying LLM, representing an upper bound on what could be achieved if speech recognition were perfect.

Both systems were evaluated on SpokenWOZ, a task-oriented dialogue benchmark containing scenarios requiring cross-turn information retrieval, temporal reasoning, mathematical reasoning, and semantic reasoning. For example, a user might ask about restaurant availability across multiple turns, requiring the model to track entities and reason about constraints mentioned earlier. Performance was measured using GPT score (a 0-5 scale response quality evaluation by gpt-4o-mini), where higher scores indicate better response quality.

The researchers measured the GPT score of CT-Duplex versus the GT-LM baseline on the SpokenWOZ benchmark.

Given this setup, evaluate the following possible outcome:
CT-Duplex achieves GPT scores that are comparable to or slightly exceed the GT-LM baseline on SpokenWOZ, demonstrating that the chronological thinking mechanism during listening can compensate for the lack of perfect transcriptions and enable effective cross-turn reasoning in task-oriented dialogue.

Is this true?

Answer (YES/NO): YES